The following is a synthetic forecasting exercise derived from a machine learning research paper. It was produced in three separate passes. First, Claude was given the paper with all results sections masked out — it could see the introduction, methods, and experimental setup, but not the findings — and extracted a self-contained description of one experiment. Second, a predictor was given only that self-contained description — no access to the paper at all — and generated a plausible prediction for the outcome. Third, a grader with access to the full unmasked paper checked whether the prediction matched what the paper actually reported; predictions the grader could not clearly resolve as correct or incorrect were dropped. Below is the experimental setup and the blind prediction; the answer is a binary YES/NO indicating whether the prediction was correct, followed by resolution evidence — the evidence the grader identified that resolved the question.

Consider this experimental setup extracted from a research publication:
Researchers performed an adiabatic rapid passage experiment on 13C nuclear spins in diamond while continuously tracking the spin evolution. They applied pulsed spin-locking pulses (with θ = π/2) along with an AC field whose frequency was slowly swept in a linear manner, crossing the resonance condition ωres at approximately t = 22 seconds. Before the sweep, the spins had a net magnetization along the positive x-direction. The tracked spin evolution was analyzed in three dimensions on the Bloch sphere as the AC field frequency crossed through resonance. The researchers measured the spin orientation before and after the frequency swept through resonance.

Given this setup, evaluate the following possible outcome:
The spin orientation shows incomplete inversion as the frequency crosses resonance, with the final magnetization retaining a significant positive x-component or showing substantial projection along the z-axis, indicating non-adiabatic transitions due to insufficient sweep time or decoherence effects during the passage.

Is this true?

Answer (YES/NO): NO